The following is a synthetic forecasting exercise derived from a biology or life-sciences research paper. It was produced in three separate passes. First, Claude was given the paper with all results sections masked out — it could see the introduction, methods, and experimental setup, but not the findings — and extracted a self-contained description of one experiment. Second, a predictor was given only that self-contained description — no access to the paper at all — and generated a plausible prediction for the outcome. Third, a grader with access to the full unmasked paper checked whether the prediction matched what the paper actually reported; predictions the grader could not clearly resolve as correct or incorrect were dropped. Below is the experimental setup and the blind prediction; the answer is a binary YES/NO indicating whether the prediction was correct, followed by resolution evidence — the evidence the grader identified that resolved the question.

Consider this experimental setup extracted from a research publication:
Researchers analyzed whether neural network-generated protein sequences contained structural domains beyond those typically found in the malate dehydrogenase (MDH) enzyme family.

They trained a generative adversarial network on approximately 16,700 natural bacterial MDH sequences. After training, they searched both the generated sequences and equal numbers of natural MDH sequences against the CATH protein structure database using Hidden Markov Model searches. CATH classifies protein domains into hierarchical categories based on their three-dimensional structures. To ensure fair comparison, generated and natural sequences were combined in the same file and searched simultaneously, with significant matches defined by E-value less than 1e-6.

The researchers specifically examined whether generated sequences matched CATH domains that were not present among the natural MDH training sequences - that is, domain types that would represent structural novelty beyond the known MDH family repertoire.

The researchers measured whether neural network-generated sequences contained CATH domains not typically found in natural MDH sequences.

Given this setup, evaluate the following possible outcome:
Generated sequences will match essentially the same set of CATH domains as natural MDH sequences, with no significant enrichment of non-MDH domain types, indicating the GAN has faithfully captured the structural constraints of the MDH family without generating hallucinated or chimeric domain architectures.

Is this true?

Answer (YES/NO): NO